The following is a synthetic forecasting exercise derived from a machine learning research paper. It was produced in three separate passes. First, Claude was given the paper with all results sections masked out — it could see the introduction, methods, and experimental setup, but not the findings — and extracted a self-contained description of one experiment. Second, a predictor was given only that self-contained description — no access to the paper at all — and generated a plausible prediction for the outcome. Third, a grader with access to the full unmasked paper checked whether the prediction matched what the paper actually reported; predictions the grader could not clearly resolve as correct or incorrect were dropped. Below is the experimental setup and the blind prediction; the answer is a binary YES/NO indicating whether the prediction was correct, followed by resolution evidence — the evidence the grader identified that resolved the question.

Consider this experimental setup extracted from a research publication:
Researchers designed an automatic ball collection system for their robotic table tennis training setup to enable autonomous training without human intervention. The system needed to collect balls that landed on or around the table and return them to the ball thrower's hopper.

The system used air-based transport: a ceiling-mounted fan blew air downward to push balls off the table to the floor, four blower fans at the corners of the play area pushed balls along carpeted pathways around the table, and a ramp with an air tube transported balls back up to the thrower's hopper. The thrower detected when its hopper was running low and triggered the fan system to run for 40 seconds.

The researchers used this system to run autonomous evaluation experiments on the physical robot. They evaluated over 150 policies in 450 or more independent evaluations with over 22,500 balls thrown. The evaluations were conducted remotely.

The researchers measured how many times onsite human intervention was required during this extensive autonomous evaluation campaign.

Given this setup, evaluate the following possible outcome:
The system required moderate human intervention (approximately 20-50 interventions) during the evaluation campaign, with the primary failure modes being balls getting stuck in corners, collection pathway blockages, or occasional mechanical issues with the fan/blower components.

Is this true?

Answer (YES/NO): NO